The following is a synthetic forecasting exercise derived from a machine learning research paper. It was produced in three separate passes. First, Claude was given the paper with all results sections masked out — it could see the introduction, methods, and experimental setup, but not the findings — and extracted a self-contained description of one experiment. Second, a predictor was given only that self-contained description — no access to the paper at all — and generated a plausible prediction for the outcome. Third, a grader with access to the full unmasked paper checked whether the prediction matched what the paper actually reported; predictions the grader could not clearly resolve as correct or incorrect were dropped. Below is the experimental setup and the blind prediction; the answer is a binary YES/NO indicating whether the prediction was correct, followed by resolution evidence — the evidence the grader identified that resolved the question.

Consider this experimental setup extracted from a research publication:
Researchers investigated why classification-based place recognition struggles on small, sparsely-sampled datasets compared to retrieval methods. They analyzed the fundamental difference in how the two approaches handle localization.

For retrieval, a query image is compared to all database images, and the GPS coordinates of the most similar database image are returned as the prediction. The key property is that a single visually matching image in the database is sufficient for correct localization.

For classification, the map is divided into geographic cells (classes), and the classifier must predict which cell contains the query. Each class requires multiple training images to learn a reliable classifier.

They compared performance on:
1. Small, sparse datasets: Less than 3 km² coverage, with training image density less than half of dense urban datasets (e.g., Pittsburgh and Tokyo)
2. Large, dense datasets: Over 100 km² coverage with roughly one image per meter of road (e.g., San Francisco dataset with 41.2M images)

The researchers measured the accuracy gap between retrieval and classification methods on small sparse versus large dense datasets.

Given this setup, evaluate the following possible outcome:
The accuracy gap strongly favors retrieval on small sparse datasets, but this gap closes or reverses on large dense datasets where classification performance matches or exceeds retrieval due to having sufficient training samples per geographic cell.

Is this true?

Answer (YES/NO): NO